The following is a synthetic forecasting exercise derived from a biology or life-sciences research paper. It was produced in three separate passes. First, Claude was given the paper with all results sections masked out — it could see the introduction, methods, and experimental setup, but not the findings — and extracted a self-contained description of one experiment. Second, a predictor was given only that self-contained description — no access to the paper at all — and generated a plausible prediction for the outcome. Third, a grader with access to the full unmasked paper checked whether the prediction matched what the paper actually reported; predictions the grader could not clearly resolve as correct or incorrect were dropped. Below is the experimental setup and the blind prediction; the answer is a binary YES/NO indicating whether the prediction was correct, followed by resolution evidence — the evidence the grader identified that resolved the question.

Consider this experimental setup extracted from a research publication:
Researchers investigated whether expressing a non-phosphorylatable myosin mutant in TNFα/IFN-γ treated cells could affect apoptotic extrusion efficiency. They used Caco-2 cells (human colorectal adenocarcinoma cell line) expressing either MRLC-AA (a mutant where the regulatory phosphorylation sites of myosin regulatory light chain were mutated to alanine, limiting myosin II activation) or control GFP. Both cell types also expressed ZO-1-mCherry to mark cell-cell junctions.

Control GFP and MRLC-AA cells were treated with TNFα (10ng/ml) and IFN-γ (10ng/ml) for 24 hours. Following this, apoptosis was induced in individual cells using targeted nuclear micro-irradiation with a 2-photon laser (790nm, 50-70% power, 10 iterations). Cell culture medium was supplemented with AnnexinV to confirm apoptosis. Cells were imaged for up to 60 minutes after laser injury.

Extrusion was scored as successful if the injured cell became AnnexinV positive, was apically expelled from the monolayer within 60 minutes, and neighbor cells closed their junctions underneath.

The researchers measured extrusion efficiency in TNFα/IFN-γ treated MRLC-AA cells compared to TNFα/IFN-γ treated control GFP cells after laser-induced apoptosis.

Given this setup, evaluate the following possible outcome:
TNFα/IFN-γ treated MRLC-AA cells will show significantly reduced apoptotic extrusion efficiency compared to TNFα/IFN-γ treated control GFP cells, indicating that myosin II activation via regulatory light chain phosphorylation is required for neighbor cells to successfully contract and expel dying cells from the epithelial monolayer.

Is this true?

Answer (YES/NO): NO